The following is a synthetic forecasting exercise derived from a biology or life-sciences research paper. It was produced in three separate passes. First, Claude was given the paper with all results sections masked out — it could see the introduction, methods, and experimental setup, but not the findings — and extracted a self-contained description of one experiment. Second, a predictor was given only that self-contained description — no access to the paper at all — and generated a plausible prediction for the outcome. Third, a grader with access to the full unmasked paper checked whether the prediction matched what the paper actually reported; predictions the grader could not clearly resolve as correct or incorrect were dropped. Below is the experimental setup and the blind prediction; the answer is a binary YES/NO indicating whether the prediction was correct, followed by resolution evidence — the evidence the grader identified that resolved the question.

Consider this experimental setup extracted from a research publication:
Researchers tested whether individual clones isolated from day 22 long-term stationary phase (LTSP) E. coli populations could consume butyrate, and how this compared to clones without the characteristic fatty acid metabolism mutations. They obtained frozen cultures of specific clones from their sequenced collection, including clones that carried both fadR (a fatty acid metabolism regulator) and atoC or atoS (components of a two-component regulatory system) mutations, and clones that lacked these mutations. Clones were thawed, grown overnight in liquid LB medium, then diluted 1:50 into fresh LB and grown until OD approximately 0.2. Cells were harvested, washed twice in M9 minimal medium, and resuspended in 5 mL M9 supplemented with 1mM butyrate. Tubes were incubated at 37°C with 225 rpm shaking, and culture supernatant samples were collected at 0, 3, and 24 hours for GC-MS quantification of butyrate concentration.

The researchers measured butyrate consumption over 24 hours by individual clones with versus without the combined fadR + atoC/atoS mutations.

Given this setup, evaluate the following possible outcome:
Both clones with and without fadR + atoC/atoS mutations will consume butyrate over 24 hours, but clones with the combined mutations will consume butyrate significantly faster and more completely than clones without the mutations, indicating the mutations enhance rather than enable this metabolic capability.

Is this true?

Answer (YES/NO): NO